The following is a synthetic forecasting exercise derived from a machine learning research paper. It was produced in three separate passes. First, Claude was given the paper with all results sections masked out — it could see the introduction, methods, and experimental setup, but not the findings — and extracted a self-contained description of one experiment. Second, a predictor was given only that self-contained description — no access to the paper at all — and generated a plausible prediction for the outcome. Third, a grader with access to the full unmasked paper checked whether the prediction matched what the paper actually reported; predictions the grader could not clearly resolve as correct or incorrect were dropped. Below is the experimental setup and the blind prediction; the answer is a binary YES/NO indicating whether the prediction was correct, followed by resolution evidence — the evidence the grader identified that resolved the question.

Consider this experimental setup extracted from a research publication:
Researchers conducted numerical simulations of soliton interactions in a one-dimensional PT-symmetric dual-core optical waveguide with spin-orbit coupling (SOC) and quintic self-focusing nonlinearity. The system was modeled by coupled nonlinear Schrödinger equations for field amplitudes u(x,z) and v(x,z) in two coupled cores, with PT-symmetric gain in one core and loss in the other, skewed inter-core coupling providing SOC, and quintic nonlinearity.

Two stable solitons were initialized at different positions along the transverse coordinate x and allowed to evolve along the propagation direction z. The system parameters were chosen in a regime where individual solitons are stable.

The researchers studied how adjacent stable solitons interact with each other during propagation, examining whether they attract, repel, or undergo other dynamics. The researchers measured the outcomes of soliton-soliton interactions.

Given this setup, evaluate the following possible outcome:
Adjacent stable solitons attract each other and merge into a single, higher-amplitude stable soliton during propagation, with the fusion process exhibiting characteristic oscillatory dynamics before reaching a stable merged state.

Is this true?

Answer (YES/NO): NO